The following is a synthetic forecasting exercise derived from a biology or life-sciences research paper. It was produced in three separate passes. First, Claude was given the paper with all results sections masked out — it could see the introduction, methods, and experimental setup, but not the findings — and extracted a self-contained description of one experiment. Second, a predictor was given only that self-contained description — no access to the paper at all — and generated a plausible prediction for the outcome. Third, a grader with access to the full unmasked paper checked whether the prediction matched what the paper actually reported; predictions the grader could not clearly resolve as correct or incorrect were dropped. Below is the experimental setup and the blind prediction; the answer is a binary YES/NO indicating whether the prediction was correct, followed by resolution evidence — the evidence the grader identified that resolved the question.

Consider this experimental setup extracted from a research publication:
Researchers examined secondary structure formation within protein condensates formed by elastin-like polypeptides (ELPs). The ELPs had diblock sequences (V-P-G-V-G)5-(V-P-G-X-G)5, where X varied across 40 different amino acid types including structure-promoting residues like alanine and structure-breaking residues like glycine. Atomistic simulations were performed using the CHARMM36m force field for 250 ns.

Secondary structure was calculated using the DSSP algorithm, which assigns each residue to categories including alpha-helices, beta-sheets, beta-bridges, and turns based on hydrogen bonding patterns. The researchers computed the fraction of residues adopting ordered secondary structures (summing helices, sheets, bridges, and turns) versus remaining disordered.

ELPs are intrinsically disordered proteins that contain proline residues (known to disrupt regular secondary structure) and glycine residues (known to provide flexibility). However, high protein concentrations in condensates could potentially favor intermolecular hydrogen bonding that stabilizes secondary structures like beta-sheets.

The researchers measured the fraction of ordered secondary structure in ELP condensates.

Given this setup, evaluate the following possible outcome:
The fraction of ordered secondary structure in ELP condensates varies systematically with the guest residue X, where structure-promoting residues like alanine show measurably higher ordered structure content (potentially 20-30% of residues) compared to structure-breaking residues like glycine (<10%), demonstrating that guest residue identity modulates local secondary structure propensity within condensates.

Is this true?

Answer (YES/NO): NO